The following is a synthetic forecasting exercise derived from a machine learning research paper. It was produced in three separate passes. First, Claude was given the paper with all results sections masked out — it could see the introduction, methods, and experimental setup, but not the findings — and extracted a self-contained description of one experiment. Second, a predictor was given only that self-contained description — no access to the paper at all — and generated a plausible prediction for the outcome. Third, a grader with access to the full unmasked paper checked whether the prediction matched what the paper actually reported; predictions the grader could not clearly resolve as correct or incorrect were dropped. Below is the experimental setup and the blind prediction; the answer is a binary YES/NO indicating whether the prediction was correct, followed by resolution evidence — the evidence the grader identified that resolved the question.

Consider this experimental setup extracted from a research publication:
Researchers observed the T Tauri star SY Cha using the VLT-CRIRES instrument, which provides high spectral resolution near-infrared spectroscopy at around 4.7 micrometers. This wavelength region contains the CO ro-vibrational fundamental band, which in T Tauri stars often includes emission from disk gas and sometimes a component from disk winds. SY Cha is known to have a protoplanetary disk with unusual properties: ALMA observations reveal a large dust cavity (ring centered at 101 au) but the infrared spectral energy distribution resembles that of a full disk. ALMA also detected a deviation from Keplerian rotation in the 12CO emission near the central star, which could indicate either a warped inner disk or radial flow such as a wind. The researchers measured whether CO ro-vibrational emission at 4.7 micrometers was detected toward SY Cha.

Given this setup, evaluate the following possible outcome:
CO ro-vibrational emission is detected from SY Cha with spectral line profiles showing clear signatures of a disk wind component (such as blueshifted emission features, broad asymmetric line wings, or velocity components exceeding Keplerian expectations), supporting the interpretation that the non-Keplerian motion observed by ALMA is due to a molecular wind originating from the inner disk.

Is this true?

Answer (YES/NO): NO